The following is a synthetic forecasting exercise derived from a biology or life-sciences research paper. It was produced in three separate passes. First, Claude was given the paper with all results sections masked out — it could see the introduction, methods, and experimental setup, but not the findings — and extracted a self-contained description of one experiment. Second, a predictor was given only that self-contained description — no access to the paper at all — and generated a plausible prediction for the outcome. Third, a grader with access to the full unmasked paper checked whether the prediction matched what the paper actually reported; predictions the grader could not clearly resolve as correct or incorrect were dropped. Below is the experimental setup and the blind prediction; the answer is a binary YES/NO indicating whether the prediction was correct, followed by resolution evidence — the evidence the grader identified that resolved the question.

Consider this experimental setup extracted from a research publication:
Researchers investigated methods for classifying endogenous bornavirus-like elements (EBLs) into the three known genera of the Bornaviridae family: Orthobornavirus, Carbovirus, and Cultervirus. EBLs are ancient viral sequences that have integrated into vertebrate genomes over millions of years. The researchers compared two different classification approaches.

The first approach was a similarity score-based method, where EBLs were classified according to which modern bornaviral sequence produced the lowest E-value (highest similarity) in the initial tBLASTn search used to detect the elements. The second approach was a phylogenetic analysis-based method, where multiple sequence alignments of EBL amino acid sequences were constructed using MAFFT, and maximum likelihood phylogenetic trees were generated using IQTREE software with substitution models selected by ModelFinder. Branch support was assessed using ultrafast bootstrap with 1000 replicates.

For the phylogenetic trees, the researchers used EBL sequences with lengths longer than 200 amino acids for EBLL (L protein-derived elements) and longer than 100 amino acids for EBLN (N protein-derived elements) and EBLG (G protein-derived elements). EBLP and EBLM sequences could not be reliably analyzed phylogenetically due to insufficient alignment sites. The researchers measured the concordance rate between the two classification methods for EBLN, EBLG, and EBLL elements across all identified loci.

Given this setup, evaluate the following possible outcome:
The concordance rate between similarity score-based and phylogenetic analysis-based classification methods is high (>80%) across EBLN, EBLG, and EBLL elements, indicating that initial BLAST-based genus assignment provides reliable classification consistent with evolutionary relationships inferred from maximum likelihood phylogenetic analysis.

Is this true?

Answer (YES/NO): YES